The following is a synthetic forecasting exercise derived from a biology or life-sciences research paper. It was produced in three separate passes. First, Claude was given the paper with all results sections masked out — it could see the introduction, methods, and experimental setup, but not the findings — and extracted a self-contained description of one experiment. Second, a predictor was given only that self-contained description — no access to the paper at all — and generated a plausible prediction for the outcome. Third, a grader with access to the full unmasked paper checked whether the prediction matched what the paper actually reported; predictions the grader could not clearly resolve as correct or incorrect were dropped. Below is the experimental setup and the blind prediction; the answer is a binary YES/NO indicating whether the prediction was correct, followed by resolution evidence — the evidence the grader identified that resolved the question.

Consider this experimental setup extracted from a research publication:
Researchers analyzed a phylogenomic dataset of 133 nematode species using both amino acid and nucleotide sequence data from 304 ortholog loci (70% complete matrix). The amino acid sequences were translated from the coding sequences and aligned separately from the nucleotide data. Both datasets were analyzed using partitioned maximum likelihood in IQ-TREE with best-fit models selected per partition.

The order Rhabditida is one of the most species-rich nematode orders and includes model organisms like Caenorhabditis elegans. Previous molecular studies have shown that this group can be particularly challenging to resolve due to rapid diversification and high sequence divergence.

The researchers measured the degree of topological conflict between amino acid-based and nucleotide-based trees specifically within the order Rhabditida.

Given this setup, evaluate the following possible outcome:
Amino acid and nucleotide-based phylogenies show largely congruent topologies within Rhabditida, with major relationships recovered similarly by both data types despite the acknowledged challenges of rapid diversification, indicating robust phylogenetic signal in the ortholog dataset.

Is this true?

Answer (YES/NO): YES